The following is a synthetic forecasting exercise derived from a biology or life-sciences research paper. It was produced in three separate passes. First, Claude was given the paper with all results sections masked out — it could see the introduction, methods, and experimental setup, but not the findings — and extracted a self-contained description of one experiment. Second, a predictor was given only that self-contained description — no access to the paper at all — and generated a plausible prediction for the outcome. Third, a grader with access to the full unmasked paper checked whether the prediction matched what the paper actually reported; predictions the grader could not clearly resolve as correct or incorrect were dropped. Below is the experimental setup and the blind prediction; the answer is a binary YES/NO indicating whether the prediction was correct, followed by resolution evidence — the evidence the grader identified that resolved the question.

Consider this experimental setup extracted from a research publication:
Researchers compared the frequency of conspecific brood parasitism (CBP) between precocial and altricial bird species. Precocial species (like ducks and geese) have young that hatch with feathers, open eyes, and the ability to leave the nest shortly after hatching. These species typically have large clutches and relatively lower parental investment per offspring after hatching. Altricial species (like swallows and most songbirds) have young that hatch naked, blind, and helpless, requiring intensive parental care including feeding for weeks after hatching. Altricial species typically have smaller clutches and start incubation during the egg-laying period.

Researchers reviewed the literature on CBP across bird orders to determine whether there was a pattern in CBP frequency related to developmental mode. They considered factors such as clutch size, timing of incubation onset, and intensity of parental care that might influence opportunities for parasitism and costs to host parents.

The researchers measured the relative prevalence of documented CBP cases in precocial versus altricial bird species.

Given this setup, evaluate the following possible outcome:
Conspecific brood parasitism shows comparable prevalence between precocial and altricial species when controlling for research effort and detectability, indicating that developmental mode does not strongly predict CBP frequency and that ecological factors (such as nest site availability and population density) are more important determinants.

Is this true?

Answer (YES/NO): NO